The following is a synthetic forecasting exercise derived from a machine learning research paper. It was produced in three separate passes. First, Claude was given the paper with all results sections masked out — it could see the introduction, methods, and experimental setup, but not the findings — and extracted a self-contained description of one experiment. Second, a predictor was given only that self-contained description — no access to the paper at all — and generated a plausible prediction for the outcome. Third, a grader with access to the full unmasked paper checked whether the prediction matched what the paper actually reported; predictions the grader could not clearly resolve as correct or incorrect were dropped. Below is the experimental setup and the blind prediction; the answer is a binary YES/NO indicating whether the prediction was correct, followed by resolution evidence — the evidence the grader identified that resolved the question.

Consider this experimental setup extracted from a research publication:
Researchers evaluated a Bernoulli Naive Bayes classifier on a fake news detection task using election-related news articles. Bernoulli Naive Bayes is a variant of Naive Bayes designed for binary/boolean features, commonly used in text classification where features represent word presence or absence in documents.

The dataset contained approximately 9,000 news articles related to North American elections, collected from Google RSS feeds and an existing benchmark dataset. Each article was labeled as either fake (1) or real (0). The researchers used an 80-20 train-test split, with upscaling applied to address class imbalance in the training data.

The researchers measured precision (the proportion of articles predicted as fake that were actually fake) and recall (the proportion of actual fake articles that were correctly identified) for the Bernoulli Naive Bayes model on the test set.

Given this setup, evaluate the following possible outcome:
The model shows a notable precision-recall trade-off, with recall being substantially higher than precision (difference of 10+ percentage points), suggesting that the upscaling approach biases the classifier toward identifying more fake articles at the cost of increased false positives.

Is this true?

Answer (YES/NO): YES